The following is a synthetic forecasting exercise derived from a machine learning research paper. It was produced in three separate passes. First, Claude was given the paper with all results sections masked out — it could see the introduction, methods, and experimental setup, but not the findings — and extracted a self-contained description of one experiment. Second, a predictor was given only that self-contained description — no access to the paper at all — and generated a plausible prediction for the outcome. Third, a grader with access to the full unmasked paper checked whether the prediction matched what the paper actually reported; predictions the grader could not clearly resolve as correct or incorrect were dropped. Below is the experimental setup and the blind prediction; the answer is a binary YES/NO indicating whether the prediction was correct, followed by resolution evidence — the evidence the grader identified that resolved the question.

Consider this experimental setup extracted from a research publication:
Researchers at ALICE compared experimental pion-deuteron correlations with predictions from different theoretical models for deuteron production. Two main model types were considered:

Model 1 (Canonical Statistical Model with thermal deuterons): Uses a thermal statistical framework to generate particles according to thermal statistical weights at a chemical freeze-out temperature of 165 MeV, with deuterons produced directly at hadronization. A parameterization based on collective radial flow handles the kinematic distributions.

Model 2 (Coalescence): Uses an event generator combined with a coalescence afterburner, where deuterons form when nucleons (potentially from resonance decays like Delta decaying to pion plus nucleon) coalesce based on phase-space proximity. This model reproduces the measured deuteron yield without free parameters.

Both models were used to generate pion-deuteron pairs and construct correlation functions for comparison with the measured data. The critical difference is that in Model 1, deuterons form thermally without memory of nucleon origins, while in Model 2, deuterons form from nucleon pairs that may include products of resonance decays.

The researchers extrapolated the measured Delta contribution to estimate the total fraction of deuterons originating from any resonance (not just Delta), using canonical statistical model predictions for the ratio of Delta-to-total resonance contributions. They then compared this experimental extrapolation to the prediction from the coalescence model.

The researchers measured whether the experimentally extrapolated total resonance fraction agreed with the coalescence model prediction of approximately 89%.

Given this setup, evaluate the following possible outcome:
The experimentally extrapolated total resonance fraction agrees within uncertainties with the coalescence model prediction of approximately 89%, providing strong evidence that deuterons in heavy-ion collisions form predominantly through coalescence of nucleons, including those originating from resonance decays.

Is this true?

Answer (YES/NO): YES